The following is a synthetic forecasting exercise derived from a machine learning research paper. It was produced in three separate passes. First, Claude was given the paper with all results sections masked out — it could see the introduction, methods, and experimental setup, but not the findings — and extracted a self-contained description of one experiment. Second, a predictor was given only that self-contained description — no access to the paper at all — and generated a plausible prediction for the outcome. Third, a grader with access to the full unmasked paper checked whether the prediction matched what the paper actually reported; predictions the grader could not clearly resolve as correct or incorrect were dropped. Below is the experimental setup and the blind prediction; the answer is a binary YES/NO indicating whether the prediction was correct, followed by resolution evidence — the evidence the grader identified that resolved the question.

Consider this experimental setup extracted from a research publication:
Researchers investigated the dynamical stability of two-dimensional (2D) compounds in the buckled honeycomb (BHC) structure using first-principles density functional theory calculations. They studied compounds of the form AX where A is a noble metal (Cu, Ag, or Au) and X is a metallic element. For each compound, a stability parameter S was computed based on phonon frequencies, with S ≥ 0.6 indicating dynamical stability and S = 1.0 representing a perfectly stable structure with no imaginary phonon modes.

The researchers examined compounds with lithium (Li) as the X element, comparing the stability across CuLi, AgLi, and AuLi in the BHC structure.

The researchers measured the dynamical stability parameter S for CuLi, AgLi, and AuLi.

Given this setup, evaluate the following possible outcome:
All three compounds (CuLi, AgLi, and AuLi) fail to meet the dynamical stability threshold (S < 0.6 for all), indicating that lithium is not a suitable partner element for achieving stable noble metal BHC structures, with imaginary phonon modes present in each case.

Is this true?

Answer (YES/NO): NO